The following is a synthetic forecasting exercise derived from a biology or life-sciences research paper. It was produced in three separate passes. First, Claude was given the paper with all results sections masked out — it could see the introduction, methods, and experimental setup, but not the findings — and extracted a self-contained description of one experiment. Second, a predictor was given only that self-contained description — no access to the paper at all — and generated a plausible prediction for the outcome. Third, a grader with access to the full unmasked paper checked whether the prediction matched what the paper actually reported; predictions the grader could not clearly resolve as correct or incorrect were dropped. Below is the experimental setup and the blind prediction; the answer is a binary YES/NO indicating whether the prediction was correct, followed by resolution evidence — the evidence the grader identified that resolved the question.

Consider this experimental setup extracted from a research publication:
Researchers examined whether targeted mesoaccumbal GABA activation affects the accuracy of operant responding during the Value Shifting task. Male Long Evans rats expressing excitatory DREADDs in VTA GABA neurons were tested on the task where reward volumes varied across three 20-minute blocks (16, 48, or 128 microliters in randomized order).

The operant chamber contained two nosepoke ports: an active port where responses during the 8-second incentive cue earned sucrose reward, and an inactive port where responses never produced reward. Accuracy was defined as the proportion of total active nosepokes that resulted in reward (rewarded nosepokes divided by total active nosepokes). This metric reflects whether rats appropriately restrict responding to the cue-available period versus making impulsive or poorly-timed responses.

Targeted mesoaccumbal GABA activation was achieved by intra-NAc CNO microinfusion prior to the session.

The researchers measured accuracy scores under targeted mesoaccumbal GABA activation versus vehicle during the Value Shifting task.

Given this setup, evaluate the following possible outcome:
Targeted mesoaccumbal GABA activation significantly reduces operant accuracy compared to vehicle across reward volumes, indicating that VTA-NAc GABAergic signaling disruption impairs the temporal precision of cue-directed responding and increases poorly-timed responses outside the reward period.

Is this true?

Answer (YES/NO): NO